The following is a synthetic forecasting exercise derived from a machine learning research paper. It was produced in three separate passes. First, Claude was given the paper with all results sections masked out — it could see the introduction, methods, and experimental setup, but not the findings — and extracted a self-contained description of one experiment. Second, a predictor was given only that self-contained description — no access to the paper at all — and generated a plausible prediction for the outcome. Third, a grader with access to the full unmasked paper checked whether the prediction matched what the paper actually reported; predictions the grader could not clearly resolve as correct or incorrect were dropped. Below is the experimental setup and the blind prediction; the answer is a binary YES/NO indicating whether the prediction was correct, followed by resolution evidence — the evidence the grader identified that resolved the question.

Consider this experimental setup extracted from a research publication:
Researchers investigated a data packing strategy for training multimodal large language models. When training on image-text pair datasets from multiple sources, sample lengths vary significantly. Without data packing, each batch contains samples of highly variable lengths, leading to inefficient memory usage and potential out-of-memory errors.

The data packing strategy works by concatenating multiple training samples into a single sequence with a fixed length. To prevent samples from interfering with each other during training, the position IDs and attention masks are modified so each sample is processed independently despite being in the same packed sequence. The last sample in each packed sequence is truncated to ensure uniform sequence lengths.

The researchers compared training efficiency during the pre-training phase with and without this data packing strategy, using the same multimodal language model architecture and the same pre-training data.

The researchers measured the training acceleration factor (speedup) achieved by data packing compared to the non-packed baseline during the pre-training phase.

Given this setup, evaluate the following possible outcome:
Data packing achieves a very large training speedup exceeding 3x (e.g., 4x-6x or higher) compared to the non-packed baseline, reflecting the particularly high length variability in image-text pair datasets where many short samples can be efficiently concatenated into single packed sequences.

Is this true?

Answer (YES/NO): NO